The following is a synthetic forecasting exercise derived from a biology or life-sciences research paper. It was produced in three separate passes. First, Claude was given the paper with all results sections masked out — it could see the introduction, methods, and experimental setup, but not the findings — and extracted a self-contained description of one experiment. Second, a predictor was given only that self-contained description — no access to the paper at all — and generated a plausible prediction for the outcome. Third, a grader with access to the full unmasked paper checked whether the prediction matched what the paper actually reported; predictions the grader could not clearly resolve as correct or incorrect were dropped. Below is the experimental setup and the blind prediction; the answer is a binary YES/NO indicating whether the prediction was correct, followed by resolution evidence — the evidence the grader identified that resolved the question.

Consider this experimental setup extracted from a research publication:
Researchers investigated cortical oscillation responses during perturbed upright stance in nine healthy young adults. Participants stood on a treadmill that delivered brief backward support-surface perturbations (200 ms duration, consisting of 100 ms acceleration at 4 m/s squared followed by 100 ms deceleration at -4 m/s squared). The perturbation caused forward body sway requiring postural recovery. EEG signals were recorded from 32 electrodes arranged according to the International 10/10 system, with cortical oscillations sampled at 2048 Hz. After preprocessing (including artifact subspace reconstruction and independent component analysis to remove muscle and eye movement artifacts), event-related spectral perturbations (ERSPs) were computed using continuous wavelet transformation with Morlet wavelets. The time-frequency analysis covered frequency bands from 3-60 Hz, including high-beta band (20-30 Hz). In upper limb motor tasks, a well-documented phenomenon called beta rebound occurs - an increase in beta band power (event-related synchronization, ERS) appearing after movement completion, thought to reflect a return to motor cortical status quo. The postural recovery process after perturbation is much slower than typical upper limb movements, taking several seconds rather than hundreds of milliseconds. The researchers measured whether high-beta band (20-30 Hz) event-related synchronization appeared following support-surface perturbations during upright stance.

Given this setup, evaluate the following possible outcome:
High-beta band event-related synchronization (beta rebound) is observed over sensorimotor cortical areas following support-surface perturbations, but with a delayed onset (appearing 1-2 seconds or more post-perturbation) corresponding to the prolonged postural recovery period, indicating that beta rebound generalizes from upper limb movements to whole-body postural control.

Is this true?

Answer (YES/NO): YES